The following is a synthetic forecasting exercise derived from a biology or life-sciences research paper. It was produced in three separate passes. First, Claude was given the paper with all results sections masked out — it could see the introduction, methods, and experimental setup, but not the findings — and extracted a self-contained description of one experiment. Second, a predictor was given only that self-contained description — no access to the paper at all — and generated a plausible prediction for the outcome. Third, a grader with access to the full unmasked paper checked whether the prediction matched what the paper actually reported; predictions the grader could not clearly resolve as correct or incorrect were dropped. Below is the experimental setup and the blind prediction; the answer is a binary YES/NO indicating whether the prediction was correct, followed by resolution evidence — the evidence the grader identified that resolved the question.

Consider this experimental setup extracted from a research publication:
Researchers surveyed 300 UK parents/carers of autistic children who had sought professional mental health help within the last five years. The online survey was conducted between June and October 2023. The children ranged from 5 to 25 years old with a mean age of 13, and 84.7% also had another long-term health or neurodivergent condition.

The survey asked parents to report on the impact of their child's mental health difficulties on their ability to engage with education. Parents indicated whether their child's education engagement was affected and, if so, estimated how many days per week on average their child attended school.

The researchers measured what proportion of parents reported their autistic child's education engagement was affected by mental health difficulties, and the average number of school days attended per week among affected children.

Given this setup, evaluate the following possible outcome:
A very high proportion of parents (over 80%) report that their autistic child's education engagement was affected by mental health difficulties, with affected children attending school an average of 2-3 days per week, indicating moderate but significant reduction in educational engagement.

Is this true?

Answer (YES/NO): YES